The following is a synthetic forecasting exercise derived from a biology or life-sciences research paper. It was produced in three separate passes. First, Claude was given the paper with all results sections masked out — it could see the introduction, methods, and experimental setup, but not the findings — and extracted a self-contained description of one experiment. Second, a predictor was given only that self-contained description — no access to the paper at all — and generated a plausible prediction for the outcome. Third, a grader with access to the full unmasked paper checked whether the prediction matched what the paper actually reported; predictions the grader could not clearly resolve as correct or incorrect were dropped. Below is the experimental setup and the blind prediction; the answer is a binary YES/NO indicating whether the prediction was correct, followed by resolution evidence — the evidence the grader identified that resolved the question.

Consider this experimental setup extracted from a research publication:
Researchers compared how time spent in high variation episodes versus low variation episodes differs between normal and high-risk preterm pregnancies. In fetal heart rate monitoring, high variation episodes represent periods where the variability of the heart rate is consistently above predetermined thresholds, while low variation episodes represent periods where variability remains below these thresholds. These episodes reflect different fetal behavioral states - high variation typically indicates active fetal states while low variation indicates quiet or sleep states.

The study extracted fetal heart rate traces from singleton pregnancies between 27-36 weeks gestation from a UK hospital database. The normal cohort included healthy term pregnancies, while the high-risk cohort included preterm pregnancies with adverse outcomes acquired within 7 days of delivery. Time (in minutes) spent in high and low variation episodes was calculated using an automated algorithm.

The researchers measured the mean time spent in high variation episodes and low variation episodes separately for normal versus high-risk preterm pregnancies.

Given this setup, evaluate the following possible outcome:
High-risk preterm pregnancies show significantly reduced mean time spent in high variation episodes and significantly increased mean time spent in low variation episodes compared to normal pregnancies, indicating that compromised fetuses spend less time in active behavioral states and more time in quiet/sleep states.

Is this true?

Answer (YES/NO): YES